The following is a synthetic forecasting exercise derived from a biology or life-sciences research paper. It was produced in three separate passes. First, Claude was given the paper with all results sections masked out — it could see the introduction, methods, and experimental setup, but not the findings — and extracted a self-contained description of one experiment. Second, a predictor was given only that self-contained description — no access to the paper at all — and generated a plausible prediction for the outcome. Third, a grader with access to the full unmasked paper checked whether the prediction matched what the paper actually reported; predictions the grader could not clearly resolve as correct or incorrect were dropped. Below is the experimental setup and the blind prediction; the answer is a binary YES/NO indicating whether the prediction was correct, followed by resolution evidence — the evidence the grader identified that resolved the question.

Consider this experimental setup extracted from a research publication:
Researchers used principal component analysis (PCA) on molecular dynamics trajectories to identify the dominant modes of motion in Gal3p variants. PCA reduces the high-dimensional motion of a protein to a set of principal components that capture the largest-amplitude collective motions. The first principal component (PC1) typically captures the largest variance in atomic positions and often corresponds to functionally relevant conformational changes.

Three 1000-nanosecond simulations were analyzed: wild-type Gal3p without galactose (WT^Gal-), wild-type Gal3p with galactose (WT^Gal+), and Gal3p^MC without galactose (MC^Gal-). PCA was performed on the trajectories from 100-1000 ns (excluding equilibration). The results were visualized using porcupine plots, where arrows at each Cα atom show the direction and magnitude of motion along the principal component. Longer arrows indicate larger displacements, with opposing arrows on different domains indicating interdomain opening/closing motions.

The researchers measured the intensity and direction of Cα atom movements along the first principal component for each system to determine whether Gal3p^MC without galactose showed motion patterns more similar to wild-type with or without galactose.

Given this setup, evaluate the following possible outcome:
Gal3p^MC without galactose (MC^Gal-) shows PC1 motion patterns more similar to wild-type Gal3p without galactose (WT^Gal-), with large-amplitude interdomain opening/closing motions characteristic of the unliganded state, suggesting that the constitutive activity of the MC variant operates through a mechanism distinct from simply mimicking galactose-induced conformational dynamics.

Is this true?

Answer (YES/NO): NO